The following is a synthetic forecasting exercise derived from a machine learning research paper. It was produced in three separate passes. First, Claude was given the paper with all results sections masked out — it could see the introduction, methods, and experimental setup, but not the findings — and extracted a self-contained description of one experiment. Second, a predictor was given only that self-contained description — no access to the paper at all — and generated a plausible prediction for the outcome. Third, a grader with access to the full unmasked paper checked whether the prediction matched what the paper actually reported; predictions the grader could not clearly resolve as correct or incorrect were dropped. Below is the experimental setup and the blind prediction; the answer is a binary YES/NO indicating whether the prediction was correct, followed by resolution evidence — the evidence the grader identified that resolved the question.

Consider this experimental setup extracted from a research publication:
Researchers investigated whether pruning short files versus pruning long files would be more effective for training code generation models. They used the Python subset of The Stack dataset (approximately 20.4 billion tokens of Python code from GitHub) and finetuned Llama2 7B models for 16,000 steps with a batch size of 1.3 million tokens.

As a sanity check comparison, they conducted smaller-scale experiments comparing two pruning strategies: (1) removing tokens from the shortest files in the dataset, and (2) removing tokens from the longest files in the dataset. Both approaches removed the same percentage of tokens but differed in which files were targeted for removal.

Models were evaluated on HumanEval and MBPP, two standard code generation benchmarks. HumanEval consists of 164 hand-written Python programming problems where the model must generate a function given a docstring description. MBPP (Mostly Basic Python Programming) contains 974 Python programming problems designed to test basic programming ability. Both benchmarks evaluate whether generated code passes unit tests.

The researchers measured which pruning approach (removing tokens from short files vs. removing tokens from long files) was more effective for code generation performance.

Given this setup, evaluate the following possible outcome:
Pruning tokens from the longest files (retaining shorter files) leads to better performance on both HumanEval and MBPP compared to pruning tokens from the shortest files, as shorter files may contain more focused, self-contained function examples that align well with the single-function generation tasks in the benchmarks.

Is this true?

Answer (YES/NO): YES